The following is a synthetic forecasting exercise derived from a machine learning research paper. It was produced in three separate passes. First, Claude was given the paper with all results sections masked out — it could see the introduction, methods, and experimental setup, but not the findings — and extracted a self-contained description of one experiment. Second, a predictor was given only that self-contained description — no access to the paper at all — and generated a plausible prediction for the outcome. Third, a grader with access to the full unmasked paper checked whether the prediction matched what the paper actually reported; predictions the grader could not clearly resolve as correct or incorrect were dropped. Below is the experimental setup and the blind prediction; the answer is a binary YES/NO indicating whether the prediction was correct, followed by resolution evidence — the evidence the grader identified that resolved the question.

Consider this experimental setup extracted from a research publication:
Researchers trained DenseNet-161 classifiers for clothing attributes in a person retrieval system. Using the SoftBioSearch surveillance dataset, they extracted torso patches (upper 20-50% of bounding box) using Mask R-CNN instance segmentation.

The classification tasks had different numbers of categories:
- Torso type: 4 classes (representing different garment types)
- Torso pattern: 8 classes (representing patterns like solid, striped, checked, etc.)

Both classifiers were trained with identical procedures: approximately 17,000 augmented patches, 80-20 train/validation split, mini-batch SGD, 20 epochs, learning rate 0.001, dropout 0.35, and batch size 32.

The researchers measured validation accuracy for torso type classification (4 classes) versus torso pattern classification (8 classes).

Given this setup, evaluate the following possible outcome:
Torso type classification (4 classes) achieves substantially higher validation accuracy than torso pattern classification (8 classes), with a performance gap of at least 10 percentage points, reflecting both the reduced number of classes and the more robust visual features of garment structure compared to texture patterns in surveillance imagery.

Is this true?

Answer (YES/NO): NO